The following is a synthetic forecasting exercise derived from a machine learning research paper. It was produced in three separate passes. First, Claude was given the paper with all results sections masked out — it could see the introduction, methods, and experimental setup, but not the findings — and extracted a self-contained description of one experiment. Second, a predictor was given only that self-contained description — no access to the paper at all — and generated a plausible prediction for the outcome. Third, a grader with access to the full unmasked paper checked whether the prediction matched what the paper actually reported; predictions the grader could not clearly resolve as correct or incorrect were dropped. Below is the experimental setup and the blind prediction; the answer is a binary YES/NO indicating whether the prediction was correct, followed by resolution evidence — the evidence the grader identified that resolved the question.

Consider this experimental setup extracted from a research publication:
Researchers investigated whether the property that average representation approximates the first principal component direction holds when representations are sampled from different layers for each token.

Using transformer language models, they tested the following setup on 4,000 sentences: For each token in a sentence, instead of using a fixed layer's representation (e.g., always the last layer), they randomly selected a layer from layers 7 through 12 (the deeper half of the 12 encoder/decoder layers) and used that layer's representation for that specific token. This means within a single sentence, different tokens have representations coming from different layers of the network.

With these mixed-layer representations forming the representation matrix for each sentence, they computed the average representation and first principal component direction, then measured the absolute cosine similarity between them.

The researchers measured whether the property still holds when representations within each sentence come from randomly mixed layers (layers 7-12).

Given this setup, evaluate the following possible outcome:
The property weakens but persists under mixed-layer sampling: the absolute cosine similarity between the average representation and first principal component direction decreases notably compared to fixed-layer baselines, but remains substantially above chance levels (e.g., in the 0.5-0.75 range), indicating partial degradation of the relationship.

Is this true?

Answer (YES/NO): NO